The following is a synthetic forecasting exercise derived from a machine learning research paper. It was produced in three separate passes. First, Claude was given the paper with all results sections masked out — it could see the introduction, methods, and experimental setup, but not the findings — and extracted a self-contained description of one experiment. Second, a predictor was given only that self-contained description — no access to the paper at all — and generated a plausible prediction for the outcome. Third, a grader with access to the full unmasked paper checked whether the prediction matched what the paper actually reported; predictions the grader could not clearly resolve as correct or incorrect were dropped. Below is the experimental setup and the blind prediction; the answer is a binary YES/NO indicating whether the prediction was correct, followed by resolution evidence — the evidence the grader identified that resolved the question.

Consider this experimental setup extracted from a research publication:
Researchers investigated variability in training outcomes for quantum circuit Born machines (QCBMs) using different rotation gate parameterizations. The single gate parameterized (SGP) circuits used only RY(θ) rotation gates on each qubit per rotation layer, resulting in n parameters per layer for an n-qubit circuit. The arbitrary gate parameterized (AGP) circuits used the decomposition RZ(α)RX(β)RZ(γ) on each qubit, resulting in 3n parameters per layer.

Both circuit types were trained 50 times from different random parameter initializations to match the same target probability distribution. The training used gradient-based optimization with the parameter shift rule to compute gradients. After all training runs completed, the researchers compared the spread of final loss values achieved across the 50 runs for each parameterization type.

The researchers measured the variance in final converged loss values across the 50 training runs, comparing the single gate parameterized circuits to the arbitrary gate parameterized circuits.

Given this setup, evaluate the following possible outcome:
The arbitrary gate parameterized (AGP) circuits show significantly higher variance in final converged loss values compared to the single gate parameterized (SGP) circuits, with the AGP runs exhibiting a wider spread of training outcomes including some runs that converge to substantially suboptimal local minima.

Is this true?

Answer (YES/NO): NO